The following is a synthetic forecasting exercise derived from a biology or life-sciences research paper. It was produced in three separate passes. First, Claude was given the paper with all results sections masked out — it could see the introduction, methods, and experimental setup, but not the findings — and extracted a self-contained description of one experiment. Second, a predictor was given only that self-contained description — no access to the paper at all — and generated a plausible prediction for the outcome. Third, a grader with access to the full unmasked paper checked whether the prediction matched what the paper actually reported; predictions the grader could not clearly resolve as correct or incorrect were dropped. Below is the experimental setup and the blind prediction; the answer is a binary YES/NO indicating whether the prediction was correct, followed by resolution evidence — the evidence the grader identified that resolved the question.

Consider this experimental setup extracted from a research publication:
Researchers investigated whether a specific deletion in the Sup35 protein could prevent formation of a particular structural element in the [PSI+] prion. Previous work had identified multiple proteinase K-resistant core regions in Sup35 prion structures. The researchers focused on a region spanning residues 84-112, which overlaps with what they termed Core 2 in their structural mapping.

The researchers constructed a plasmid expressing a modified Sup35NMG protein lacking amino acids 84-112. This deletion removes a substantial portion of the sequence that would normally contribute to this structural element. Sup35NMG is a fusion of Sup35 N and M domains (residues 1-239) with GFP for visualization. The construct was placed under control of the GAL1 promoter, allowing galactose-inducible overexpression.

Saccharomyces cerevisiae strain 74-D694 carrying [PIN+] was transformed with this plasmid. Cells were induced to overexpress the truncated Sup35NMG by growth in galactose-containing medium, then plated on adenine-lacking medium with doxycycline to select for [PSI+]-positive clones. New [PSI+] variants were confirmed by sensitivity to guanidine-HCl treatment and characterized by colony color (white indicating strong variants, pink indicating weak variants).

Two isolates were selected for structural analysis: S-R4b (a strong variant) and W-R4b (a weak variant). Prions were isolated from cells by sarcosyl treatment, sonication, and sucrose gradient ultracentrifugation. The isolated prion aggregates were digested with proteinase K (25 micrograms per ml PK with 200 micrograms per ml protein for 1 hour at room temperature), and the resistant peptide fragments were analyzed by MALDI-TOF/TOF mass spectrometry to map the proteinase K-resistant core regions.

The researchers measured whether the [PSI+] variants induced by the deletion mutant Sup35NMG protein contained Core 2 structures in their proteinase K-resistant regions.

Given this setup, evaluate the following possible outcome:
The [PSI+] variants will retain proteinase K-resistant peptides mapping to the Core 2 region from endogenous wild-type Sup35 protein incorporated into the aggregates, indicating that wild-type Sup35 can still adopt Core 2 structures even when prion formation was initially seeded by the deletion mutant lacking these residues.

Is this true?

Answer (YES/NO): YES